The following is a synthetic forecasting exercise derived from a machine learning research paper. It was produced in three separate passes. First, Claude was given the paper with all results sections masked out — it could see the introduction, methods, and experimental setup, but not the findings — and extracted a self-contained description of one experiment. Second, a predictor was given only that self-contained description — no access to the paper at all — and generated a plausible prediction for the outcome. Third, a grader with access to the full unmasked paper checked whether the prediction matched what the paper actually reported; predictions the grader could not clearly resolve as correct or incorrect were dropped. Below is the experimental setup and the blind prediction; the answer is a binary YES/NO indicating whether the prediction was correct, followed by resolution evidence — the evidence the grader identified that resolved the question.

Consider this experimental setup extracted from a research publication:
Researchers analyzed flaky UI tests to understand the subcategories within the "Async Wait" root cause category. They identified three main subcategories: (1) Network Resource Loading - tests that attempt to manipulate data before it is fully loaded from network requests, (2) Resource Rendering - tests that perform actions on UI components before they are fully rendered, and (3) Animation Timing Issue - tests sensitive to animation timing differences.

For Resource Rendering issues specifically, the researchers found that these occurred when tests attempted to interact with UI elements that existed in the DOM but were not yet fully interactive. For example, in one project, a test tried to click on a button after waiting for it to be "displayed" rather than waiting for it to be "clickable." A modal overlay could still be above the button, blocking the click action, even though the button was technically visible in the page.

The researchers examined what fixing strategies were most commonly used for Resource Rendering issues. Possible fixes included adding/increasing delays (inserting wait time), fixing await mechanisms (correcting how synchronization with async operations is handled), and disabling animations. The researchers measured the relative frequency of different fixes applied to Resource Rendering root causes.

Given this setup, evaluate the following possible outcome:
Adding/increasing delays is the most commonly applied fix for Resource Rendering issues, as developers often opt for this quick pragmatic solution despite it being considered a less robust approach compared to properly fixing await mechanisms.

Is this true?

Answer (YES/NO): YES